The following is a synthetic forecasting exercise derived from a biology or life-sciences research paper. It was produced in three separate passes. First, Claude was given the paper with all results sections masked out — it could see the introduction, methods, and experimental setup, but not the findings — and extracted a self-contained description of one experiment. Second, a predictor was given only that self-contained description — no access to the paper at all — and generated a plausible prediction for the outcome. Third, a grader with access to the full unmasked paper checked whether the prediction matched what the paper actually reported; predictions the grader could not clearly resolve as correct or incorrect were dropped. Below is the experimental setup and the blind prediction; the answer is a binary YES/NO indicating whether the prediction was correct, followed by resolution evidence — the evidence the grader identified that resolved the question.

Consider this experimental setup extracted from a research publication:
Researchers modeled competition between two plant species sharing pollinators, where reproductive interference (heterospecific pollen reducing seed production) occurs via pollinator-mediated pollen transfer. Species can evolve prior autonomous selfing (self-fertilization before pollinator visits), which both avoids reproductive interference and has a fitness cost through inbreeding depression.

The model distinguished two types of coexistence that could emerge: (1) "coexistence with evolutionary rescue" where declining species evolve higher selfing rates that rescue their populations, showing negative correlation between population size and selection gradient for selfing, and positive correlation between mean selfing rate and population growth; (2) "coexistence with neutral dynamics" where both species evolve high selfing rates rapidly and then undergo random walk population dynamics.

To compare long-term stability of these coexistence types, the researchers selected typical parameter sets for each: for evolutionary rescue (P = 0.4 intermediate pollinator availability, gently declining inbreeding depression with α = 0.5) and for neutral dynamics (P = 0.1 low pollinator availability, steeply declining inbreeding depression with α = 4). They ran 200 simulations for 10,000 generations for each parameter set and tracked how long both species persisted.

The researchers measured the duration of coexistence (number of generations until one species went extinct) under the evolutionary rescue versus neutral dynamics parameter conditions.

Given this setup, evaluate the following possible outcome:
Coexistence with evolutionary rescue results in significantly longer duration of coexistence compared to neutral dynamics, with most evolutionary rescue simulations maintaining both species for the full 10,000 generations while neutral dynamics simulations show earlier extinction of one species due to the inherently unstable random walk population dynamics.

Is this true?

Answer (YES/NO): YES